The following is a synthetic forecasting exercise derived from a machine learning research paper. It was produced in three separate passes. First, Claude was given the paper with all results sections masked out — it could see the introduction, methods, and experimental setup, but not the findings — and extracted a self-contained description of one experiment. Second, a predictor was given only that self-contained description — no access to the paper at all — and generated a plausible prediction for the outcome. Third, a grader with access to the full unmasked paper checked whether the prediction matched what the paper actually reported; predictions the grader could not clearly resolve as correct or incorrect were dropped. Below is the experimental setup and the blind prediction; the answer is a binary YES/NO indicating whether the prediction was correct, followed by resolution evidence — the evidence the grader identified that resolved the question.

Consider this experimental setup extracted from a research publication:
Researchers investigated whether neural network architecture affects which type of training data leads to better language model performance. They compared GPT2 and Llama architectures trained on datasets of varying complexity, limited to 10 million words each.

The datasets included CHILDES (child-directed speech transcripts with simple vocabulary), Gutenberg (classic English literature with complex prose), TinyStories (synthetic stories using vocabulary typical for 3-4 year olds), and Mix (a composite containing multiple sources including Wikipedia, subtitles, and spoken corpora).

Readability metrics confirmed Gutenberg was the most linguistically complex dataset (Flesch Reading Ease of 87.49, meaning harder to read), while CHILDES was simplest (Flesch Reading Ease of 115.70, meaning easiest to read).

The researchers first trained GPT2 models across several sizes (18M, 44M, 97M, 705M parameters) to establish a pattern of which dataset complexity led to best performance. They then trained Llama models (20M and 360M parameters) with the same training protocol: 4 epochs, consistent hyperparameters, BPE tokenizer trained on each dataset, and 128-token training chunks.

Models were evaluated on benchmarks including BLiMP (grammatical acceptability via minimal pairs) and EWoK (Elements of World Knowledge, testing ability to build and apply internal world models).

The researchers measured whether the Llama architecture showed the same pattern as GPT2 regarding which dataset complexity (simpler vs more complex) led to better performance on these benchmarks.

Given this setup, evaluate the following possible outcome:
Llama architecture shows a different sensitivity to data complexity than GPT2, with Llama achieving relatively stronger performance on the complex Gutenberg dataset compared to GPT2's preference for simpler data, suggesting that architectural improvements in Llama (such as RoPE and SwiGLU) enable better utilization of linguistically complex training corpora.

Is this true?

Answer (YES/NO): NO